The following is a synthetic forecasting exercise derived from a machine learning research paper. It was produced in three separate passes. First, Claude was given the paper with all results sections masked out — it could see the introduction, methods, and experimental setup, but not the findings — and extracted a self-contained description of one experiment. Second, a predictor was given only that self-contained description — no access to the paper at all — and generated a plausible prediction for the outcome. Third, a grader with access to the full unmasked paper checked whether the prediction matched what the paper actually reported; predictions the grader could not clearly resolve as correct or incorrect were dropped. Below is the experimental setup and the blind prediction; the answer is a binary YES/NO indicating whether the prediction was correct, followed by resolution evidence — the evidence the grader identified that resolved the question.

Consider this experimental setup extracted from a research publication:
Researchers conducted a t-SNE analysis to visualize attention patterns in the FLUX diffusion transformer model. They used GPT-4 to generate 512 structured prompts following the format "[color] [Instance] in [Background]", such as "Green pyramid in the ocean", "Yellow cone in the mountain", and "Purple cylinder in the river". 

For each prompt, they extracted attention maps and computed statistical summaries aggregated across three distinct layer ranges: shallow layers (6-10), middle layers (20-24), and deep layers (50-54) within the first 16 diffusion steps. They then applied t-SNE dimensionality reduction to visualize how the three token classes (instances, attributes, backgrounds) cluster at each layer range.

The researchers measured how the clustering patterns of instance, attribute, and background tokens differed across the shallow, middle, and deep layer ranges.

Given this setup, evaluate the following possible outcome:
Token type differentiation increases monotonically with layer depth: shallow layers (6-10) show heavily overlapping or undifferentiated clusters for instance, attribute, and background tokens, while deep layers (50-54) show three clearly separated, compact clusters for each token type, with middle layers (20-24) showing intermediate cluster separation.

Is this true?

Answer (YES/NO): NO